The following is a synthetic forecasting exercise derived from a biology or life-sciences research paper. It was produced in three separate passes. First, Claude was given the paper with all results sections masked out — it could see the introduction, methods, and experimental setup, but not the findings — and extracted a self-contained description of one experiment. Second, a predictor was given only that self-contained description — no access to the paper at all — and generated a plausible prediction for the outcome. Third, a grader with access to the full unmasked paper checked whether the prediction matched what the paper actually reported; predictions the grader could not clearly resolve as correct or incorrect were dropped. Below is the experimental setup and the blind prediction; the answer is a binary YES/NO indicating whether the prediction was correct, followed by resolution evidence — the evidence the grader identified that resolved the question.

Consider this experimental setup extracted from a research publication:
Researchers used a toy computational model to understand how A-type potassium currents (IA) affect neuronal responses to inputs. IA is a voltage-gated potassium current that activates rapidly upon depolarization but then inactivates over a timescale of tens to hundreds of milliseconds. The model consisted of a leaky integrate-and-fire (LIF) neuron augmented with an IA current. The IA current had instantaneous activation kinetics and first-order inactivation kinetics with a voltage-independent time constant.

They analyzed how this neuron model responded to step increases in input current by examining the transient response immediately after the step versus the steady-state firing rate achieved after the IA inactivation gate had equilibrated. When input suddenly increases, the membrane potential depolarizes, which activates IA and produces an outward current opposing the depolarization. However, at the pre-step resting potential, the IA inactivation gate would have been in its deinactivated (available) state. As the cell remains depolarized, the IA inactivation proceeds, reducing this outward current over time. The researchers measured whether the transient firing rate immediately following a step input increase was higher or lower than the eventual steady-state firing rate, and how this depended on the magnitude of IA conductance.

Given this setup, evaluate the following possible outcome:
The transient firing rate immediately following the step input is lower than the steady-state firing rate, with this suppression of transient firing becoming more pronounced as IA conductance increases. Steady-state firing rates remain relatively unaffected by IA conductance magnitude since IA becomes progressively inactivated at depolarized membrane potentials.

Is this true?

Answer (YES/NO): NO